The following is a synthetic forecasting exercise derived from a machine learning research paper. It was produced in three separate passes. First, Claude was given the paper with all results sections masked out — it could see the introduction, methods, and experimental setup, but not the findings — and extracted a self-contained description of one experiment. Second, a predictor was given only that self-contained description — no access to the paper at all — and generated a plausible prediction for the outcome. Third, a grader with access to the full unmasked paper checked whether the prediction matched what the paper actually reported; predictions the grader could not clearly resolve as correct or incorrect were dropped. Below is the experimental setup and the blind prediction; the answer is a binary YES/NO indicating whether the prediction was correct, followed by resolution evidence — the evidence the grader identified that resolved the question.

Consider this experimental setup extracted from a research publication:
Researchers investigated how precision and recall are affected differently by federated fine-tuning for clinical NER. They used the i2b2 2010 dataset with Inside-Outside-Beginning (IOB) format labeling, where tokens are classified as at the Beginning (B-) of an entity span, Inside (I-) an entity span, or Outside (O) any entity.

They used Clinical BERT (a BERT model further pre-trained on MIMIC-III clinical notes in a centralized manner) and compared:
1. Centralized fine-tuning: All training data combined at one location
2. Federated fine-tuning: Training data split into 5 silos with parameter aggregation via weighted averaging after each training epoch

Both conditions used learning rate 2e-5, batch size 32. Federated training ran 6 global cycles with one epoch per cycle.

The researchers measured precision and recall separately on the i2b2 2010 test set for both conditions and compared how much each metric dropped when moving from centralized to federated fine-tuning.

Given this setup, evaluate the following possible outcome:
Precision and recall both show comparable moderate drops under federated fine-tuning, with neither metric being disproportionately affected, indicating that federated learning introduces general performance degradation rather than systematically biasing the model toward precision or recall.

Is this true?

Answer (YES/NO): NO